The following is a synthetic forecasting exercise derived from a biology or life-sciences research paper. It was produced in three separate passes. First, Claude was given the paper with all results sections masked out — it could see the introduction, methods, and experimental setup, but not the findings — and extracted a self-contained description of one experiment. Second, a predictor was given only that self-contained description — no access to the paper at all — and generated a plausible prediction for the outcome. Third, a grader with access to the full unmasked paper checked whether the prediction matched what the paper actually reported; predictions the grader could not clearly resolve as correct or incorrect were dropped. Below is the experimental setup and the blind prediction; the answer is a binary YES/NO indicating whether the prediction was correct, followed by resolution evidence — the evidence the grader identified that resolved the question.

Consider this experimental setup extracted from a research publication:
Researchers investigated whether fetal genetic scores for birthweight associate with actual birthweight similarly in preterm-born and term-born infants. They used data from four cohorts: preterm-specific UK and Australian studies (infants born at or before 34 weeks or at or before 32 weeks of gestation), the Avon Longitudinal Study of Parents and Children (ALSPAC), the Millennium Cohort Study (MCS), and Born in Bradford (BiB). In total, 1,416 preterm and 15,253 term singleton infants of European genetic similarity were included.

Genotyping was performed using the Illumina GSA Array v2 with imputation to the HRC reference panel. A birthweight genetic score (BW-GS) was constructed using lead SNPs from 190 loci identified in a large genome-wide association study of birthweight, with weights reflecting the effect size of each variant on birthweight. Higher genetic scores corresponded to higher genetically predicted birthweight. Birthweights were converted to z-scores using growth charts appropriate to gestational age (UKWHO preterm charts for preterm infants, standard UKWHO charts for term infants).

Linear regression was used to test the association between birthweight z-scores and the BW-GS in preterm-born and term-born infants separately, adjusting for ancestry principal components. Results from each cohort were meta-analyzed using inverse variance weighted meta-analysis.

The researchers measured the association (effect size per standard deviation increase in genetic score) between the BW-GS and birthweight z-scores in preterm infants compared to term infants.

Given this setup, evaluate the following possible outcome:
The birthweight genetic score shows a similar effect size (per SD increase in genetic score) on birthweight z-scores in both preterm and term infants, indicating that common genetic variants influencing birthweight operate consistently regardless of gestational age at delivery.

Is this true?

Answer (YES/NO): NO